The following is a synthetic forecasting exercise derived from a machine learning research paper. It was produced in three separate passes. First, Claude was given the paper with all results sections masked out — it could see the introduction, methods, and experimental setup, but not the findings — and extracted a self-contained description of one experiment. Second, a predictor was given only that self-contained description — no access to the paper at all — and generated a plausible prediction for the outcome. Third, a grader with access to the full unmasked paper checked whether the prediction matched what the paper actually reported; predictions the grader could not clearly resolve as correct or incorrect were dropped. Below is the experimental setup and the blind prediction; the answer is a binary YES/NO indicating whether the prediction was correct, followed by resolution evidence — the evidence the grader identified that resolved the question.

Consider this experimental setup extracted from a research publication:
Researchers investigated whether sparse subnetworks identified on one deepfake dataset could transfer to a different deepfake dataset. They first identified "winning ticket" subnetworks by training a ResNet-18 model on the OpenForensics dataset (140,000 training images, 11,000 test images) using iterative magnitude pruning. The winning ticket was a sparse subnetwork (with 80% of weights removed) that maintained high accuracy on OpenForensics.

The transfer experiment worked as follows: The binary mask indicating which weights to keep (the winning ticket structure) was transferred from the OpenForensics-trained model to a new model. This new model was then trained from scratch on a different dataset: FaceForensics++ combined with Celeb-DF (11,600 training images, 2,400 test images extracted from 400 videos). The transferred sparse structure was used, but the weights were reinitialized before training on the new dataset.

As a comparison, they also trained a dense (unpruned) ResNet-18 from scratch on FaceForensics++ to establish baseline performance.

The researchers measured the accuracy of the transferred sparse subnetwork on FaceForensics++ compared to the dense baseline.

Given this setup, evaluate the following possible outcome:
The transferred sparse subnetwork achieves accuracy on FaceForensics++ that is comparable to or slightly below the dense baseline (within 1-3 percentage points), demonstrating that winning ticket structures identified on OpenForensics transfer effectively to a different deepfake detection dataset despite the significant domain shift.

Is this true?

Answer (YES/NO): YES